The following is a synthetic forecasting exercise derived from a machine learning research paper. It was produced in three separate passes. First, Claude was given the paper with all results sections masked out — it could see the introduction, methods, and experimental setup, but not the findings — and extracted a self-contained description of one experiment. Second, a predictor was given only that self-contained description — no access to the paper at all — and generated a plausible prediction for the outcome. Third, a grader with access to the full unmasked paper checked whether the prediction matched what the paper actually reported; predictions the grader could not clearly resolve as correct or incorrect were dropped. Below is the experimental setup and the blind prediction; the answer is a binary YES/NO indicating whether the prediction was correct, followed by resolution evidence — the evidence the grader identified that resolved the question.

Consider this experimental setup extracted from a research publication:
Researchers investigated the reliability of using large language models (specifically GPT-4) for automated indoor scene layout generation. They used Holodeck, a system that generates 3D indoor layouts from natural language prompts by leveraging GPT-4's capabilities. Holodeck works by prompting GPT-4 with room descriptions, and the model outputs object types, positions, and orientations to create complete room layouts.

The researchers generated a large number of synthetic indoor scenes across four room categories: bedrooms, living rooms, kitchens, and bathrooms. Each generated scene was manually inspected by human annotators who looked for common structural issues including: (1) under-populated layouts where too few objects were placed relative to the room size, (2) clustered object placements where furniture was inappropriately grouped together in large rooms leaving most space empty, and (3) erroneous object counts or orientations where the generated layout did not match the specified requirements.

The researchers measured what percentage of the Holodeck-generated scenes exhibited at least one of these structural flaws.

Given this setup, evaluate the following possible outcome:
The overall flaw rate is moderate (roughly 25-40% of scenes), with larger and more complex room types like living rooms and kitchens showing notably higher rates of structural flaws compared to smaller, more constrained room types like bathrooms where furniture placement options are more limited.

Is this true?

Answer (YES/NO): NO